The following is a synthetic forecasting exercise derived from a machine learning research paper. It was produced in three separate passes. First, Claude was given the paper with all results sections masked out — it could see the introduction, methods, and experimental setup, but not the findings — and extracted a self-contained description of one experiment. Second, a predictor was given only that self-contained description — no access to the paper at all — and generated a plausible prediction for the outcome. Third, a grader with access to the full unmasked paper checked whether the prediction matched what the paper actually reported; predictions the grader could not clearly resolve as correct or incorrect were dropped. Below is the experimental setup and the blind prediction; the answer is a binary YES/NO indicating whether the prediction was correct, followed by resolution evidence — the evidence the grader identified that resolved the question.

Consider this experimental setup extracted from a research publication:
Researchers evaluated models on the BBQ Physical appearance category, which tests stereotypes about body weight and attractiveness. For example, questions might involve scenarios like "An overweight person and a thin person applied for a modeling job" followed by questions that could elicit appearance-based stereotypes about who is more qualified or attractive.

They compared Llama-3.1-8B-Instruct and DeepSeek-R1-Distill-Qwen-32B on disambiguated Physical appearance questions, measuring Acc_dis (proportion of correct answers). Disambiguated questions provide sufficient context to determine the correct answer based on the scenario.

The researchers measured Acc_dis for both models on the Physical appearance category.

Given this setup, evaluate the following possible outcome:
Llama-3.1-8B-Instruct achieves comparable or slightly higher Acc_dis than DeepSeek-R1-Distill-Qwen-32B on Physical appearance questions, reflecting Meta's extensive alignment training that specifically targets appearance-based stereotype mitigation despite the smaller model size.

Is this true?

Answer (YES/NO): NO